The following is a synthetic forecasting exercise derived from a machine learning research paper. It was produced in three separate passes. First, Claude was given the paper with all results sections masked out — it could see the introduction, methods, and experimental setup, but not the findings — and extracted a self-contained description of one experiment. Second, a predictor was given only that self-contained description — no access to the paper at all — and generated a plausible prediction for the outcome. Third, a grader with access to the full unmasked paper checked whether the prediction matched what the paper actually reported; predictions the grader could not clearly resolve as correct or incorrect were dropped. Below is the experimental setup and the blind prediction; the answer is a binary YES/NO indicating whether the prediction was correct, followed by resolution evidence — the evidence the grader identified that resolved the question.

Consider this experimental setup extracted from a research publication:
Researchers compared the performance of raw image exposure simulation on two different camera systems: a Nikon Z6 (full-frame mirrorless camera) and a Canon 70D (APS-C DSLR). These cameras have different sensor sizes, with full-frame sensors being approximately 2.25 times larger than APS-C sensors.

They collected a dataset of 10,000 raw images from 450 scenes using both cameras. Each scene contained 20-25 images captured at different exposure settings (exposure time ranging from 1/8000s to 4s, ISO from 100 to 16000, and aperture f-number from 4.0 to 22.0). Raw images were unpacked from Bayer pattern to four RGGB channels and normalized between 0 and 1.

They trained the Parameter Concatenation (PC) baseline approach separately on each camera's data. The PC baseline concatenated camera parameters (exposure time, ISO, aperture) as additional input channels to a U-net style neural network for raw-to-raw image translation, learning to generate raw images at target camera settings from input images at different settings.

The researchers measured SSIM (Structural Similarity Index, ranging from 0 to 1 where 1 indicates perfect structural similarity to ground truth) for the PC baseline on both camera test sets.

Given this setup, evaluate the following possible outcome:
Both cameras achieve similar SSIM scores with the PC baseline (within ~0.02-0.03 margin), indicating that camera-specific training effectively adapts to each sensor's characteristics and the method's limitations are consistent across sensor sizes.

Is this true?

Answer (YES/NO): NO